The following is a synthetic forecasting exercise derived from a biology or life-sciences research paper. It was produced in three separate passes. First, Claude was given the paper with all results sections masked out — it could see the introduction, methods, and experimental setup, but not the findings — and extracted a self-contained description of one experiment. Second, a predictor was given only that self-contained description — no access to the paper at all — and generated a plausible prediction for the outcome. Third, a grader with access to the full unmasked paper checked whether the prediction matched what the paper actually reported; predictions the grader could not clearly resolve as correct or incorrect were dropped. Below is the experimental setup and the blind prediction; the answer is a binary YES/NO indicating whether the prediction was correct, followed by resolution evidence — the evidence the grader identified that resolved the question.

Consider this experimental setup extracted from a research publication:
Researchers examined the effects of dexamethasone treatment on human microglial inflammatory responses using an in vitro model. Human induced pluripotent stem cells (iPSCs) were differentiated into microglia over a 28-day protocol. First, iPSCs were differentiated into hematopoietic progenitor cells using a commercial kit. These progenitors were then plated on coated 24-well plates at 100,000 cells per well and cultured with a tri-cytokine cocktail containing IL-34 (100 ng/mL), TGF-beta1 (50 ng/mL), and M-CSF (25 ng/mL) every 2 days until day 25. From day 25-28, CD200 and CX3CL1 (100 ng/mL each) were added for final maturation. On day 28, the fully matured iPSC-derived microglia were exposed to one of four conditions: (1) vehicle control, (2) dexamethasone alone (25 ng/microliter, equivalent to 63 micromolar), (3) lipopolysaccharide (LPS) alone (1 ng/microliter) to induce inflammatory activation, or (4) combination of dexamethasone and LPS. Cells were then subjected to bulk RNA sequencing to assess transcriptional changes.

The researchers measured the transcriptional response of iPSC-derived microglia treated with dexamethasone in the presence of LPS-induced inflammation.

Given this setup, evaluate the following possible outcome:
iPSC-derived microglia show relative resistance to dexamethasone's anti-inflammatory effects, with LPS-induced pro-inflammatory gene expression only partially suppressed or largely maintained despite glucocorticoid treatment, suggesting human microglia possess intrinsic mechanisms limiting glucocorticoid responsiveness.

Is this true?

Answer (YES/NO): NO